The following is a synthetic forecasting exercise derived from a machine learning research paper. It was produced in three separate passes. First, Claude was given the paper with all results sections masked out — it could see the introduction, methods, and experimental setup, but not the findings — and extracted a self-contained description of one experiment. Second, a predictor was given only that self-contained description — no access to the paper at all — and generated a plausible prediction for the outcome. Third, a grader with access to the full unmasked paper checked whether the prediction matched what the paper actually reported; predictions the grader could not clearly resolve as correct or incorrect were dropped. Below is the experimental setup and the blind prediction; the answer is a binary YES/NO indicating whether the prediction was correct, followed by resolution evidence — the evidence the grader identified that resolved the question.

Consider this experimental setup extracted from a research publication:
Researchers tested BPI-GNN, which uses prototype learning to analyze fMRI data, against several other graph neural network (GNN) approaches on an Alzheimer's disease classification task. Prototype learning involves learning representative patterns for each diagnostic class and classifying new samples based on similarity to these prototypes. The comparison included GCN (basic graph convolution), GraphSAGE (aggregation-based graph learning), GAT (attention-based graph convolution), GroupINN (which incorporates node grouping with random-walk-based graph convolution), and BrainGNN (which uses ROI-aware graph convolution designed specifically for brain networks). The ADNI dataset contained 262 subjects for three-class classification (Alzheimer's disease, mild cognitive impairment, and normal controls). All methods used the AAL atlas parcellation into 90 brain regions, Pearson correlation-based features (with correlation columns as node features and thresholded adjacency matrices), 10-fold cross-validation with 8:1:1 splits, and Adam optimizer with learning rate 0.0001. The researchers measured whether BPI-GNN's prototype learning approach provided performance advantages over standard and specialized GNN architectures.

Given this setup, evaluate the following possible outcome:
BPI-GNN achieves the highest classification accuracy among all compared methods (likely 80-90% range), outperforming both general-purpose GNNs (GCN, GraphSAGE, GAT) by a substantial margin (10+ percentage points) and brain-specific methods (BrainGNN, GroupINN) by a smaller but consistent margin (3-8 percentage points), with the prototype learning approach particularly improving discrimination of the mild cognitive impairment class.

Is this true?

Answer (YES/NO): NO